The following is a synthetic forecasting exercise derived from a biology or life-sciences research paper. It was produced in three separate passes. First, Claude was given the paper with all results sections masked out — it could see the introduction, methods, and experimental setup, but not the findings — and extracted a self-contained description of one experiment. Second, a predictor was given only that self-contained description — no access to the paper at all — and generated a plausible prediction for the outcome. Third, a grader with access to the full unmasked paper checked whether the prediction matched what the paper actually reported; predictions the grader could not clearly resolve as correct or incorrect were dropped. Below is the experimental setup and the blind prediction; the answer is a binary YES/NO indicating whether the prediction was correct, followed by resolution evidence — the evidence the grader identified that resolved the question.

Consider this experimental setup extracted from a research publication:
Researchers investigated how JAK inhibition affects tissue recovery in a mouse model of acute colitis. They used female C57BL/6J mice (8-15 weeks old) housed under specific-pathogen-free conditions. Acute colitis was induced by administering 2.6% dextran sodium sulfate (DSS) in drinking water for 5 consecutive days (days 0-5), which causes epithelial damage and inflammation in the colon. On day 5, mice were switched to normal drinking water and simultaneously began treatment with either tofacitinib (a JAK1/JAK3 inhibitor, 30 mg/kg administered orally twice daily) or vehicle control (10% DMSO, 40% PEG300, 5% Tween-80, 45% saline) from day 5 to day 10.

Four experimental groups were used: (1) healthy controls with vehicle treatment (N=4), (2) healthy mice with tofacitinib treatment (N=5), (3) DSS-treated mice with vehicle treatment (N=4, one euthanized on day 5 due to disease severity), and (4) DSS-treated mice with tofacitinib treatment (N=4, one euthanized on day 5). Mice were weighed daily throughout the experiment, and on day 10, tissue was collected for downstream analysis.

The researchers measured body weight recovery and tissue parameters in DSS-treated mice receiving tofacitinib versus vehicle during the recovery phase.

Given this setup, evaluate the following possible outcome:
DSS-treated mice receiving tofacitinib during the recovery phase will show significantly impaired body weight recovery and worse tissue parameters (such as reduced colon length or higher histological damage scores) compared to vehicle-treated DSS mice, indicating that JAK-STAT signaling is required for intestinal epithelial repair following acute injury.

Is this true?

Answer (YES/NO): YES